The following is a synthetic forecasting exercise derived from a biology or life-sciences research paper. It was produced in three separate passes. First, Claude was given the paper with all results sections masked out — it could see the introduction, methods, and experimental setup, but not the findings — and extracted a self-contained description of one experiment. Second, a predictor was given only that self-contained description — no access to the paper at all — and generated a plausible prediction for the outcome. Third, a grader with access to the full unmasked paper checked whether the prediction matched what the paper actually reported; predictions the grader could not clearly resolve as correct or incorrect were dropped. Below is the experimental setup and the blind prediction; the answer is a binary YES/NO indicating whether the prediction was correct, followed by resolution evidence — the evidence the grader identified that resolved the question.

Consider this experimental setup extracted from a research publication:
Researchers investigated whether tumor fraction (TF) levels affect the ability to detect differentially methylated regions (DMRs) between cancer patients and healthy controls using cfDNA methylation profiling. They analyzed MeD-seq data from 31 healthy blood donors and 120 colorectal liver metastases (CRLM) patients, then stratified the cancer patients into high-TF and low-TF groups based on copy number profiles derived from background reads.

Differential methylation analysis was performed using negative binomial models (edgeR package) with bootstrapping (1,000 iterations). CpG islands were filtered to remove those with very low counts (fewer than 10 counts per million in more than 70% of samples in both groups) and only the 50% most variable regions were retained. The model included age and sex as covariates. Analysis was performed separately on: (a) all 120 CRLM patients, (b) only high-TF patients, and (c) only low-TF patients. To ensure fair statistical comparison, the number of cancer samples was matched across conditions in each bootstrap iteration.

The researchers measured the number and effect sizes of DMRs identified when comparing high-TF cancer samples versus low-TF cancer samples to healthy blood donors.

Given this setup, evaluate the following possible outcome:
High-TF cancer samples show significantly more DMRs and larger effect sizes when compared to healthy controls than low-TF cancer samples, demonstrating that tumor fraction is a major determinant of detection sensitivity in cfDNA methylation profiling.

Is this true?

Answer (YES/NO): YES